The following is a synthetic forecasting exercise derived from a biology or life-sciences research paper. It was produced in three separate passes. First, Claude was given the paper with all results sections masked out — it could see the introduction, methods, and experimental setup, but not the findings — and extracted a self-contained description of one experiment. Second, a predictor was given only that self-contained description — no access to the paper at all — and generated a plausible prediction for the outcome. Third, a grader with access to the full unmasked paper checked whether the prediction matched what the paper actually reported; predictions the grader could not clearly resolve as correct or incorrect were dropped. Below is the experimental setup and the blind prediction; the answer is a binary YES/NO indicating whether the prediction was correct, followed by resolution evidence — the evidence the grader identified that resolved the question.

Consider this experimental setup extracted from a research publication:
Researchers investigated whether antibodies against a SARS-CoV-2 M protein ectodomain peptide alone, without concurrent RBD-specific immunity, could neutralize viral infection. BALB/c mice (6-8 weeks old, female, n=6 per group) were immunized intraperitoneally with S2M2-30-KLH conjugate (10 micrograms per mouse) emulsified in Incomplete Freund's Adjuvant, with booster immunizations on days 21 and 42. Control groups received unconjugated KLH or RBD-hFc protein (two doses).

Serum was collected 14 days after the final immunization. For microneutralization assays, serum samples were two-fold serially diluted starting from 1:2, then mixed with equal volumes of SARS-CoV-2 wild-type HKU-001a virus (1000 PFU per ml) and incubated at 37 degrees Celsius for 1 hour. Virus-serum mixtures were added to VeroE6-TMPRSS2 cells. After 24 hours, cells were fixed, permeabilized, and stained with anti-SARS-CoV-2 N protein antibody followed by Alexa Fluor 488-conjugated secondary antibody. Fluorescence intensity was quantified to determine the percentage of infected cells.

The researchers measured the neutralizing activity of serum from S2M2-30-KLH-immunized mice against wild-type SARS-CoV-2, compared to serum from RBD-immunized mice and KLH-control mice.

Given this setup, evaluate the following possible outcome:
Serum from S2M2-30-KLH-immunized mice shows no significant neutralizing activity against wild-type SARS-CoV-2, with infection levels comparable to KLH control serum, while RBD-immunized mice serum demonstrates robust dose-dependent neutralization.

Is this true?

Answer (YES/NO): NO